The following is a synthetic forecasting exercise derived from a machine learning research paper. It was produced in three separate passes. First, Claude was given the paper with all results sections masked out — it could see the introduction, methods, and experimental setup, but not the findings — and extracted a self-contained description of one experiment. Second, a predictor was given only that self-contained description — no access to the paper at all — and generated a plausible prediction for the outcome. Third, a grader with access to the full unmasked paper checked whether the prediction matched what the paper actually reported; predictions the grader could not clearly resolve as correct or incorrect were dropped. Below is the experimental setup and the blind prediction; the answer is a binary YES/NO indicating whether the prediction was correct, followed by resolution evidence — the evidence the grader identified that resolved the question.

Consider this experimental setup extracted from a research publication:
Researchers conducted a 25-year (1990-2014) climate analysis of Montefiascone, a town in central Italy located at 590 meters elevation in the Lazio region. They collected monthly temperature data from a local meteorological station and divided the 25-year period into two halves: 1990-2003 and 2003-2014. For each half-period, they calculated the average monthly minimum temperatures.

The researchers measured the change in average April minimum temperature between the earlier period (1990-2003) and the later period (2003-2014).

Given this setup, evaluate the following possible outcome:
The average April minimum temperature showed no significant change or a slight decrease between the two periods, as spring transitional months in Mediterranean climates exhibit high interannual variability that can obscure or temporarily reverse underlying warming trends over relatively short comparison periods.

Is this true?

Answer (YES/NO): NO